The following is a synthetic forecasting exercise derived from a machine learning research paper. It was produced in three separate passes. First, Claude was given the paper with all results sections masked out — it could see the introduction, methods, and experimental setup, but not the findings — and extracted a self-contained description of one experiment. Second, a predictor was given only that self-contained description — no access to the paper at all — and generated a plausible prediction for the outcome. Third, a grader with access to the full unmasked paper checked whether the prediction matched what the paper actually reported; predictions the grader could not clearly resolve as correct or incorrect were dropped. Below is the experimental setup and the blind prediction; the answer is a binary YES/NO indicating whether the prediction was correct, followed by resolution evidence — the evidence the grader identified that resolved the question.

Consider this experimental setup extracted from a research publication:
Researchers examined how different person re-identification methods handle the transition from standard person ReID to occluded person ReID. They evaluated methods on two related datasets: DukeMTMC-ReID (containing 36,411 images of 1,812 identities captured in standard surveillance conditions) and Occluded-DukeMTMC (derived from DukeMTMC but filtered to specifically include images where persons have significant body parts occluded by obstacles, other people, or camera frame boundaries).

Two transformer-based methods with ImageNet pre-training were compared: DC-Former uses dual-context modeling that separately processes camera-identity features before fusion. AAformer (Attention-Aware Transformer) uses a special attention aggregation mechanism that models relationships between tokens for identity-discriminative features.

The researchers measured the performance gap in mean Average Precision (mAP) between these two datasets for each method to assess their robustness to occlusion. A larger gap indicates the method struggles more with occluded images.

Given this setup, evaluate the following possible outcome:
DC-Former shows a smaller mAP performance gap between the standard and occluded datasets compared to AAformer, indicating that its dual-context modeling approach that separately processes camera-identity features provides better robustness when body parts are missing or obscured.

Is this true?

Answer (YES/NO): NO